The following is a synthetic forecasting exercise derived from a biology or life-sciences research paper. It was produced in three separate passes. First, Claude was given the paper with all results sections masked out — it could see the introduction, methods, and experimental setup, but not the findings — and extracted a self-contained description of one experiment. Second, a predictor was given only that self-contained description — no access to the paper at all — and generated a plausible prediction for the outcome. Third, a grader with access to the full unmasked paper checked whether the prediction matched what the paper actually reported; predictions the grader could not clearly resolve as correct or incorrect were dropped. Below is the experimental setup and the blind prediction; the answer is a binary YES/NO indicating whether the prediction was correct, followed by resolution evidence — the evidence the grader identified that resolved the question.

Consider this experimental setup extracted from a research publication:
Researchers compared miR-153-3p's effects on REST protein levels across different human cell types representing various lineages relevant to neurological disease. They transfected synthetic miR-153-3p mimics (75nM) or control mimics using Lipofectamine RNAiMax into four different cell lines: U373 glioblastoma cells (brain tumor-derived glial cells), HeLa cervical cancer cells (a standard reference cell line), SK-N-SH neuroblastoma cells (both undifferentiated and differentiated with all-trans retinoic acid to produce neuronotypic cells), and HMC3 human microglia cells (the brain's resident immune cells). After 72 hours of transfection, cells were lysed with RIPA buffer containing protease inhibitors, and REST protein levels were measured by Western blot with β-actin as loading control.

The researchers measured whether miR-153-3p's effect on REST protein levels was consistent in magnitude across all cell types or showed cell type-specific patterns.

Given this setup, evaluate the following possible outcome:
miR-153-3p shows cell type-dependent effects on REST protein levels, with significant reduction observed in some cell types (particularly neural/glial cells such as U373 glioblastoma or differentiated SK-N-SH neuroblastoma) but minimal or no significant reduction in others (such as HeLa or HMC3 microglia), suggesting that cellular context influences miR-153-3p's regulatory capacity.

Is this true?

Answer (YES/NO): NO